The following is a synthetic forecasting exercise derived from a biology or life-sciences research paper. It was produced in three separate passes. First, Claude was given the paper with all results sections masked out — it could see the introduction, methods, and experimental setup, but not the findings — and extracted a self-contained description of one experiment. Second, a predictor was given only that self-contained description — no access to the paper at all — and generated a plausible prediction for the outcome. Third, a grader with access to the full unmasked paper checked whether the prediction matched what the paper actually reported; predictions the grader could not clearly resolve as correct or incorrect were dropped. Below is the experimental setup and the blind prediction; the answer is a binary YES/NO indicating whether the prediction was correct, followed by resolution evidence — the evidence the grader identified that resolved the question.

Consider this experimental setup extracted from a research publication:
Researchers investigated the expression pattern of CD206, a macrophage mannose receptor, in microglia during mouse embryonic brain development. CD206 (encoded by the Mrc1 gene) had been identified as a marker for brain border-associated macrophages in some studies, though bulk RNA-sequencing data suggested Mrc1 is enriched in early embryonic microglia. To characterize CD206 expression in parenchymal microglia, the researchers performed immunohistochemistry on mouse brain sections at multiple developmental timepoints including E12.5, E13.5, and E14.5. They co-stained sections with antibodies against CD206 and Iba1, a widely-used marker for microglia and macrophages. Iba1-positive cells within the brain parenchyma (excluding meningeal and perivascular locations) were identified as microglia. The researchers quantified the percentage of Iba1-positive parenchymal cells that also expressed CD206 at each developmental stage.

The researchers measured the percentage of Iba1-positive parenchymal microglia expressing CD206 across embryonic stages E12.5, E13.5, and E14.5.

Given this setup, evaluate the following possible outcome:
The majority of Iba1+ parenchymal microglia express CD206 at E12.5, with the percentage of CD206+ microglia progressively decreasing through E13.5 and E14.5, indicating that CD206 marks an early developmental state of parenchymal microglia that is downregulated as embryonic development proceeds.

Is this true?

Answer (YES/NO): YES